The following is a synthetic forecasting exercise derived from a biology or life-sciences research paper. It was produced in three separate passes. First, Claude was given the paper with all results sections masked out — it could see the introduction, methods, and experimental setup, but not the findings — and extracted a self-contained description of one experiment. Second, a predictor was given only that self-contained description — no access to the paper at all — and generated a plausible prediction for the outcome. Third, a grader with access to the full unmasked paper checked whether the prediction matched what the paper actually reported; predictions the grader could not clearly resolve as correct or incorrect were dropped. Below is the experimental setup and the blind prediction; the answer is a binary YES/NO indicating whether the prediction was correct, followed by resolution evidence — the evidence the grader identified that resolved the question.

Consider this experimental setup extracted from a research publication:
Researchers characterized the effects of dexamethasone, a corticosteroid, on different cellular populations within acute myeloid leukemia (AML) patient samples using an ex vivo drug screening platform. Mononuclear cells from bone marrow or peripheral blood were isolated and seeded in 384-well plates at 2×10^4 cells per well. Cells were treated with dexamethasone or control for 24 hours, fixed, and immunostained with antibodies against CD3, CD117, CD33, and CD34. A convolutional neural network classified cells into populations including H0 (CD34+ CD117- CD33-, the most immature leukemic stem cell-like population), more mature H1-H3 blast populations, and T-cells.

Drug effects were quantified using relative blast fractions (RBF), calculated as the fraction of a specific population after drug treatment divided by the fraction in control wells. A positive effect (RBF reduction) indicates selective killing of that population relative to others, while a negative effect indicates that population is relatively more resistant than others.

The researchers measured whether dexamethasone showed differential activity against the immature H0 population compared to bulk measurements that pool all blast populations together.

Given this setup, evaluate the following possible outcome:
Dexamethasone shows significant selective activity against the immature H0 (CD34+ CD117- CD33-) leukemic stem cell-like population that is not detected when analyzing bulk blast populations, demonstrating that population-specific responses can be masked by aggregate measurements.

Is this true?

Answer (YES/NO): NO